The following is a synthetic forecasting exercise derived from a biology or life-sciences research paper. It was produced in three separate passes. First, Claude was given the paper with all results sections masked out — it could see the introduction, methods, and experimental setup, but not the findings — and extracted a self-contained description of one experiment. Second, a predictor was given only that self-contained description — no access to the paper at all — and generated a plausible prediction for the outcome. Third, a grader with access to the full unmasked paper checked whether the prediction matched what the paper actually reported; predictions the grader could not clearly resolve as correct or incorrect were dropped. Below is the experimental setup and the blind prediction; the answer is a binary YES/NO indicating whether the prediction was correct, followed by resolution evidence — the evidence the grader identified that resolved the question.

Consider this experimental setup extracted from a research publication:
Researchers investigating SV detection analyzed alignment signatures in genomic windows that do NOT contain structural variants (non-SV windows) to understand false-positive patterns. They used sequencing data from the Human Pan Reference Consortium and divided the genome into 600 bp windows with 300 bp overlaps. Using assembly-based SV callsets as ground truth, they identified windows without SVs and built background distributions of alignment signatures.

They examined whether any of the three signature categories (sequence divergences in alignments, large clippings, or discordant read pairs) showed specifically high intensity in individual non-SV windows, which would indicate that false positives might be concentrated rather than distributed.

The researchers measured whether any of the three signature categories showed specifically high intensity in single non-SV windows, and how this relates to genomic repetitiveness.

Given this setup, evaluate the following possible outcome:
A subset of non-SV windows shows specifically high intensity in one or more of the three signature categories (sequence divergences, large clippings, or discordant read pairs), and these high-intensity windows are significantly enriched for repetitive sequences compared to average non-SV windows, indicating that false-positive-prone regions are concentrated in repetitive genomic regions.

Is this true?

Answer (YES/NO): NO